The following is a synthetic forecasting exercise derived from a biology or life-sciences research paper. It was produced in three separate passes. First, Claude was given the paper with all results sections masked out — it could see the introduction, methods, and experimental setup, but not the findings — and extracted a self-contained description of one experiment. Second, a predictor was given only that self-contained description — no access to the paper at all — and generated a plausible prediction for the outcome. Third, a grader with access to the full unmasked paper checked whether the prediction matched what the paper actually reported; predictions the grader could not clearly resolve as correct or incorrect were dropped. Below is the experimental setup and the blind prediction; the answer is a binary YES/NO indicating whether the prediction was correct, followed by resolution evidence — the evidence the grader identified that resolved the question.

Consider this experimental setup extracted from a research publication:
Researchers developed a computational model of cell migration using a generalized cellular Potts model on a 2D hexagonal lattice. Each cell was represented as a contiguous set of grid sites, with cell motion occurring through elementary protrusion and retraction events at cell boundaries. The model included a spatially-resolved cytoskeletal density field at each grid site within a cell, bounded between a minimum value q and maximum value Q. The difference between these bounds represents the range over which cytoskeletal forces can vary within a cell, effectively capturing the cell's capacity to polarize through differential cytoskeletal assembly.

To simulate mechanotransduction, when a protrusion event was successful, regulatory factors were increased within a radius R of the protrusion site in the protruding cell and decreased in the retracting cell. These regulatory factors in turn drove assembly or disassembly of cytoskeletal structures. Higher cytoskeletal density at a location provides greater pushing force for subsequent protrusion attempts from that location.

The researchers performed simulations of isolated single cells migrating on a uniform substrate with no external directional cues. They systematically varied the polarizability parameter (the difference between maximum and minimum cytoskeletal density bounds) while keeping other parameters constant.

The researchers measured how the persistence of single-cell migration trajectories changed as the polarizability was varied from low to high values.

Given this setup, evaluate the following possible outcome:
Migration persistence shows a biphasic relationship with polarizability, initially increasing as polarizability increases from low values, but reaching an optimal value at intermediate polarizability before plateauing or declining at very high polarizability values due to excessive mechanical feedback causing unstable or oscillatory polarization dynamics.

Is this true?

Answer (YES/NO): NO